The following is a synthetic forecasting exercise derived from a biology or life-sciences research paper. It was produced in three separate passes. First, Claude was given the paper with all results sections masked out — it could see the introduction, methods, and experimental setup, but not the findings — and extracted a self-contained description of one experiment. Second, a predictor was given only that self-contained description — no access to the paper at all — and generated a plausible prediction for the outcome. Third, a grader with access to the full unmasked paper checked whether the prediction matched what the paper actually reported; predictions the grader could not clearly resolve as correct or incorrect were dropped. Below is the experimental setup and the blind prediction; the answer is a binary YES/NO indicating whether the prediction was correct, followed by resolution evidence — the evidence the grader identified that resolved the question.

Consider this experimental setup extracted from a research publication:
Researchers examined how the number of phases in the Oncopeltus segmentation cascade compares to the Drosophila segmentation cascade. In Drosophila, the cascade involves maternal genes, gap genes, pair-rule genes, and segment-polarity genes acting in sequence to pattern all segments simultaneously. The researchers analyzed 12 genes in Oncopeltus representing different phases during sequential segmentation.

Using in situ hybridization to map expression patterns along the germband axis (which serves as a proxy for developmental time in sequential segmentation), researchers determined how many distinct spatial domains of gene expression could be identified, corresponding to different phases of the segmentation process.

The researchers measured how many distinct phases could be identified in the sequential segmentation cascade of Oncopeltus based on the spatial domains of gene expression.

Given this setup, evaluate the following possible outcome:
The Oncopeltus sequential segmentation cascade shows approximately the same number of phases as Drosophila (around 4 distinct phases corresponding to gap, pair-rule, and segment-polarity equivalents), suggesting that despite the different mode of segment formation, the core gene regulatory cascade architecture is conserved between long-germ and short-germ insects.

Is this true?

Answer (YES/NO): NO